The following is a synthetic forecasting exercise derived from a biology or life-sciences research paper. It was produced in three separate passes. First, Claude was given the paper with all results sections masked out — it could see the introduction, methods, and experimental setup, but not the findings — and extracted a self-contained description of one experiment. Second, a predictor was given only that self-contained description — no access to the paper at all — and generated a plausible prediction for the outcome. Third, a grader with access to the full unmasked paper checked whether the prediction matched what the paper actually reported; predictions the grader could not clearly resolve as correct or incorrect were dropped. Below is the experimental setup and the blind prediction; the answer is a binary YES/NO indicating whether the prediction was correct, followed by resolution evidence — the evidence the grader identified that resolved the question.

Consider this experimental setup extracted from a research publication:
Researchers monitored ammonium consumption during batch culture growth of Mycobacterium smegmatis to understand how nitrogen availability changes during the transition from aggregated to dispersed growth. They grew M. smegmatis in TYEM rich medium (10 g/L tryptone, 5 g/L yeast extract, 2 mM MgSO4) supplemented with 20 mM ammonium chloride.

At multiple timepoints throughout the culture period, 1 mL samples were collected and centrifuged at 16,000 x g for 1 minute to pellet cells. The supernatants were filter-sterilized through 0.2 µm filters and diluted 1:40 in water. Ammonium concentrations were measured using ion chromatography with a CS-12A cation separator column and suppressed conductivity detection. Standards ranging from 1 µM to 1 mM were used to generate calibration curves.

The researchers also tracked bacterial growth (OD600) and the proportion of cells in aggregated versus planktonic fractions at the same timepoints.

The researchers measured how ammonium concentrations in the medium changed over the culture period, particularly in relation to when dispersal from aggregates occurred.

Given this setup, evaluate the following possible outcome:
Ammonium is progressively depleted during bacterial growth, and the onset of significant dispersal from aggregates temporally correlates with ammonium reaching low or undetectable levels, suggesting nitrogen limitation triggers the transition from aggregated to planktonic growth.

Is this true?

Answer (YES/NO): NO